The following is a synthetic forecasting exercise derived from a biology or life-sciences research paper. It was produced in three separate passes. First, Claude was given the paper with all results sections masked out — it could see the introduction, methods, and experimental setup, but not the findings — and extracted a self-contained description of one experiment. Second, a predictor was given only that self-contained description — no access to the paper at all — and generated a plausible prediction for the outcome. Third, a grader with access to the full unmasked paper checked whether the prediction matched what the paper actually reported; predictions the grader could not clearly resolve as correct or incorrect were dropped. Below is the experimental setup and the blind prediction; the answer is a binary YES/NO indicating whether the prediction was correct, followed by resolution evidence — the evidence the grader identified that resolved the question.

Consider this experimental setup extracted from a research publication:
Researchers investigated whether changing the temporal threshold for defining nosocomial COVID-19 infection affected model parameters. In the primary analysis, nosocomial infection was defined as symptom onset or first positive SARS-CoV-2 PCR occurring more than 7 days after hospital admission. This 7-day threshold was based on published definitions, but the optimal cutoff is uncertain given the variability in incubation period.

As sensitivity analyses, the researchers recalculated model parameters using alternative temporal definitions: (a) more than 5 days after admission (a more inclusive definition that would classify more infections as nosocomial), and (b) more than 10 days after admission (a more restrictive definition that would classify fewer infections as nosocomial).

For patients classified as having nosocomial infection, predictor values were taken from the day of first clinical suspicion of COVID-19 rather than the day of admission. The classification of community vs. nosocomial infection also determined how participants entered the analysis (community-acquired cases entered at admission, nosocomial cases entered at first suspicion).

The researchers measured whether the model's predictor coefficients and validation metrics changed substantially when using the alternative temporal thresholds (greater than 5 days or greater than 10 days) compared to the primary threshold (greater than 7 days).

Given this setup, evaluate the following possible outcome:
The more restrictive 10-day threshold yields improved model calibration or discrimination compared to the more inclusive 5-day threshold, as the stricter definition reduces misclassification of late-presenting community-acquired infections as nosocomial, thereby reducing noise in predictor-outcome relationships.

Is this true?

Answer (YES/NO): NO